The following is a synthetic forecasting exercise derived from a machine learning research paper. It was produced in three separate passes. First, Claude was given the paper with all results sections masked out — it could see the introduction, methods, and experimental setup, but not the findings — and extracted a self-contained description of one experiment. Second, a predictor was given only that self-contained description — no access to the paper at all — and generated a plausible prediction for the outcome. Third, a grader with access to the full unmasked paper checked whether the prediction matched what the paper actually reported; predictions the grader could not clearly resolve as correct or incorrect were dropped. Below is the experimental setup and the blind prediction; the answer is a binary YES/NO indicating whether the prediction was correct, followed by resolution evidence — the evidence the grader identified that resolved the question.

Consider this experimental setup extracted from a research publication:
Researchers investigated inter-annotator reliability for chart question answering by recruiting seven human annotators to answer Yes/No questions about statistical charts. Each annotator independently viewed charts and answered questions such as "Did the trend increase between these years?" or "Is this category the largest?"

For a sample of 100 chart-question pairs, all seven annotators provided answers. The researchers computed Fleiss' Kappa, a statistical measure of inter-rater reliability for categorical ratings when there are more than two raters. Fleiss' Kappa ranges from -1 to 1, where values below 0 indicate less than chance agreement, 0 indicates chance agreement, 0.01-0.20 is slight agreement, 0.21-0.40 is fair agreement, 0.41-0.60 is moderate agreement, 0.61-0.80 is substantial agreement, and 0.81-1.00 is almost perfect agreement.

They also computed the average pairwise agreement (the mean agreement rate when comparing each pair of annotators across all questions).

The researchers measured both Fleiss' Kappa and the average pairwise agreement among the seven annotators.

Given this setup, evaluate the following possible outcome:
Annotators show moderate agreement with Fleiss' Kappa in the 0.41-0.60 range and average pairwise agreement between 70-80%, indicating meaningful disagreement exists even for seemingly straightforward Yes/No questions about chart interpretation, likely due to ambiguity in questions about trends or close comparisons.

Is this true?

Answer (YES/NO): NO